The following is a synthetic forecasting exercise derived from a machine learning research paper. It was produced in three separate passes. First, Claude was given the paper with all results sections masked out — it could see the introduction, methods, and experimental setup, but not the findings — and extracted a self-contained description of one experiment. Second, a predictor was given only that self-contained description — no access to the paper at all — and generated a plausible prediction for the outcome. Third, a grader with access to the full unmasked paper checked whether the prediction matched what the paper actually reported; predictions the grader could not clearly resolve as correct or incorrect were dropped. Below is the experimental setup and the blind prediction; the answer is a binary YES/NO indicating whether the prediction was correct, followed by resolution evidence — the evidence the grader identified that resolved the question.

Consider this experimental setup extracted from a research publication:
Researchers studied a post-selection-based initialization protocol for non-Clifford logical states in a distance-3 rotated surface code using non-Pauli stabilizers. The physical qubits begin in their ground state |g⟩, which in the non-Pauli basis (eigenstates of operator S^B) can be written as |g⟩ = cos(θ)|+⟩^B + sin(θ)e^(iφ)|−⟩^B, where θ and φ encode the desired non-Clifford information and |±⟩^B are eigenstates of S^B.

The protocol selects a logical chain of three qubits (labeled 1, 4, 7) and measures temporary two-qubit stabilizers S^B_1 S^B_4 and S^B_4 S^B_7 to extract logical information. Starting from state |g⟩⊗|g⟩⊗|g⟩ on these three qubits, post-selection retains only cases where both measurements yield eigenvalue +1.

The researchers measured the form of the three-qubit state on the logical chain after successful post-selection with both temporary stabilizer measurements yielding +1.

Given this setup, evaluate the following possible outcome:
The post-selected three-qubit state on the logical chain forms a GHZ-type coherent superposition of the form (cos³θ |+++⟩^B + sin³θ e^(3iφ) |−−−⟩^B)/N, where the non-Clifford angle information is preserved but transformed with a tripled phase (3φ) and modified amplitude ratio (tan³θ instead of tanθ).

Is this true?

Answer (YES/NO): YES